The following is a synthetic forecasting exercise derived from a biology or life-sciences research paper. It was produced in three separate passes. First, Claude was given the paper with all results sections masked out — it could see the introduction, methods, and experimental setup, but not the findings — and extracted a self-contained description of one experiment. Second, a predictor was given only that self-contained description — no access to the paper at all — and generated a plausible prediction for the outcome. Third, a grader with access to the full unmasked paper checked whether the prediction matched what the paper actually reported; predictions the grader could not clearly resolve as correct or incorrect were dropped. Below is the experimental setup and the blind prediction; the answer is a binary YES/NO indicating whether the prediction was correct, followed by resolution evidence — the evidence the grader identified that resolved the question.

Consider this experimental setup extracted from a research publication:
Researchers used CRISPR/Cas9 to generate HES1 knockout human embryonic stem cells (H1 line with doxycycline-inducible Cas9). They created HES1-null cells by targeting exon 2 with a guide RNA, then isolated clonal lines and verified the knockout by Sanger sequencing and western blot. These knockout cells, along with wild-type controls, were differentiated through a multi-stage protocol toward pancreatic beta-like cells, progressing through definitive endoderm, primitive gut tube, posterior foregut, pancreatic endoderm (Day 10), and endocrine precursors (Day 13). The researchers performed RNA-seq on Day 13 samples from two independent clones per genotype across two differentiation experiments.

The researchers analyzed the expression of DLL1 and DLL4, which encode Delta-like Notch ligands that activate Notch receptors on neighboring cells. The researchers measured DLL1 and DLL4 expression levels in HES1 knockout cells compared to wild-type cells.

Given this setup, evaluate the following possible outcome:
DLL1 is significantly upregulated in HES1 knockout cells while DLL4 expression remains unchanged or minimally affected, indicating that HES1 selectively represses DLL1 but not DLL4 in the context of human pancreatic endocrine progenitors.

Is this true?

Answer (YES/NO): NO